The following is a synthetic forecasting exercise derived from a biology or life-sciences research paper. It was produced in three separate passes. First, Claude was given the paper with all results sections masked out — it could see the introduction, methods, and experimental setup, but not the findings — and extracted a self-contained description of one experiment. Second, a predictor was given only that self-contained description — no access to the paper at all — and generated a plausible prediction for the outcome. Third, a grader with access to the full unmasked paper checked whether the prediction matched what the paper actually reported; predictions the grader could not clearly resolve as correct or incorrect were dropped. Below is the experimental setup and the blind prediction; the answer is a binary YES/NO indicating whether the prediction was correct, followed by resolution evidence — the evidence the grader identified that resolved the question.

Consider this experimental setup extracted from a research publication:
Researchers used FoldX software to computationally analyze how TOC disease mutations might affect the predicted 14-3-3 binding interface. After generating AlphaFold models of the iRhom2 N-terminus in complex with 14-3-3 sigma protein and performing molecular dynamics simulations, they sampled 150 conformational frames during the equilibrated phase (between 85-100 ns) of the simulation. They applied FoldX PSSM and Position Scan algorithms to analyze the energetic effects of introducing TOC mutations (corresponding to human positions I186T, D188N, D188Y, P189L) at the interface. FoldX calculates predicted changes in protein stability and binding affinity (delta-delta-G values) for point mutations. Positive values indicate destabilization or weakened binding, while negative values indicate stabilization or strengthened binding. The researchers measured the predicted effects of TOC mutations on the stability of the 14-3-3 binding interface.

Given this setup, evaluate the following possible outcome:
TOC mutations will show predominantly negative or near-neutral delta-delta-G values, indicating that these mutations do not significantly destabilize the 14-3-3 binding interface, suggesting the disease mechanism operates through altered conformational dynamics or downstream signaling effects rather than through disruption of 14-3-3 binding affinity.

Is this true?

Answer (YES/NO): NO